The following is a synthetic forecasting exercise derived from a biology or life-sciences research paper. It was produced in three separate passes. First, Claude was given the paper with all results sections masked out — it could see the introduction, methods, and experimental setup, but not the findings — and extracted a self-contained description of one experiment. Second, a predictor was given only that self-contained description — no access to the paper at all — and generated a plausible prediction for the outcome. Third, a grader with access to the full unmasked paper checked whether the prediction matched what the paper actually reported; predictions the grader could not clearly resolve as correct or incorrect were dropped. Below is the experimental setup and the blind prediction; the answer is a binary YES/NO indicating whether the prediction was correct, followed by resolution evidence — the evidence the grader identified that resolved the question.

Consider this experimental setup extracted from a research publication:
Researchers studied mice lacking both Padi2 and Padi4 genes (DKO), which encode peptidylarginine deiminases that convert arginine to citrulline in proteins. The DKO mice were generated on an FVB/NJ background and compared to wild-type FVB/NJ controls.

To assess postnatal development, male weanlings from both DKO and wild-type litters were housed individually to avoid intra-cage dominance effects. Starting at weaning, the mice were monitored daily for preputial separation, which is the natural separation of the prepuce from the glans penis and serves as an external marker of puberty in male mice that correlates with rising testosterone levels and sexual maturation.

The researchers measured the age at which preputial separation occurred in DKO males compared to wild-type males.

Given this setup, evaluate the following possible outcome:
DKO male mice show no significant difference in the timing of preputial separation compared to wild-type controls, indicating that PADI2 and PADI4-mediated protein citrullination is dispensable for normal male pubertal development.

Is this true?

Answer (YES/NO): NO